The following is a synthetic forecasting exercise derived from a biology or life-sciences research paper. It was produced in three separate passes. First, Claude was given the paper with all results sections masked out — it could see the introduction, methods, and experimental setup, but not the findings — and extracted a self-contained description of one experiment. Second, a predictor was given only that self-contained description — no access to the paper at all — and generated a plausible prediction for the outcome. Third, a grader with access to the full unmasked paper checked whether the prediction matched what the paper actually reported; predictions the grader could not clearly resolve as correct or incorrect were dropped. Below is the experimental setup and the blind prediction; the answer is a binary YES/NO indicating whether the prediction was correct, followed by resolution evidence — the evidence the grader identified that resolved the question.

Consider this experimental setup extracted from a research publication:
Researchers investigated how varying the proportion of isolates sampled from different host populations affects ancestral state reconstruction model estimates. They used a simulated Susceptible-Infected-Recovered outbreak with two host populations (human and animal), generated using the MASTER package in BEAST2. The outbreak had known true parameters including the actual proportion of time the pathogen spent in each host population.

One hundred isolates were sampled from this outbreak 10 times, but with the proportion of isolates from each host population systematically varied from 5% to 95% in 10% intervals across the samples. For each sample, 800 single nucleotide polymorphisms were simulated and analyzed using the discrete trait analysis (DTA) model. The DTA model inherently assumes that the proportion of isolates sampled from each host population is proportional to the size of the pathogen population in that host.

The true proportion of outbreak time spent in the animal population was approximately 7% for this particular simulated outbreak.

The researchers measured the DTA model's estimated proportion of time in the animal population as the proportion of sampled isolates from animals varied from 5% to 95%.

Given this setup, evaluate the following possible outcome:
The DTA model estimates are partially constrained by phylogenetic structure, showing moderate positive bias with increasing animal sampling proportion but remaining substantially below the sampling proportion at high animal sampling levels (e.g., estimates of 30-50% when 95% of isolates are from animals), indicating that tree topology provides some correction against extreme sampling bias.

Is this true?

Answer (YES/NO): NO